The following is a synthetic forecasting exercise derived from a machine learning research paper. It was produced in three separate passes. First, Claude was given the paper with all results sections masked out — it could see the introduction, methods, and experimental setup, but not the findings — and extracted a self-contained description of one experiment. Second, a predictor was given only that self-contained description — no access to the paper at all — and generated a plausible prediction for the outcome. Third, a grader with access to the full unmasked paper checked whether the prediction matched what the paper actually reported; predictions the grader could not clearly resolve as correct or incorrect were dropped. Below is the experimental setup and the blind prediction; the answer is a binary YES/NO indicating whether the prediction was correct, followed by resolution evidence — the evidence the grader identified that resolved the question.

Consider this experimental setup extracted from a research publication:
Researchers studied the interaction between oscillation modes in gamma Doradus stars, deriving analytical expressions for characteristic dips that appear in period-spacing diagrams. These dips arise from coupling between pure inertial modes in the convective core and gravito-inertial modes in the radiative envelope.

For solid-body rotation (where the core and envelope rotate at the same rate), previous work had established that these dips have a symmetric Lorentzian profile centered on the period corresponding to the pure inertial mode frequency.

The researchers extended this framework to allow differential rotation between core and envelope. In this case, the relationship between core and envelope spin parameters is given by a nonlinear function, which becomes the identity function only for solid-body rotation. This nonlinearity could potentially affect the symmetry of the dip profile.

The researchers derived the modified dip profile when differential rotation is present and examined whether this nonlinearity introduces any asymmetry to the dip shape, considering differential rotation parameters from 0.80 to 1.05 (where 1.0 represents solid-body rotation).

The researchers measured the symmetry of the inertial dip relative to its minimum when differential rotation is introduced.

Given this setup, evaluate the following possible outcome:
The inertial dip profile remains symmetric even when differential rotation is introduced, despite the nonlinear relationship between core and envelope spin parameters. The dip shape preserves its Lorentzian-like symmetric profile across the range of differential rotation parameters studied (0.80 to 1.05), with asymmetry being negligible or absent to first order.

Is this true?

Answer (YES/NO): NO